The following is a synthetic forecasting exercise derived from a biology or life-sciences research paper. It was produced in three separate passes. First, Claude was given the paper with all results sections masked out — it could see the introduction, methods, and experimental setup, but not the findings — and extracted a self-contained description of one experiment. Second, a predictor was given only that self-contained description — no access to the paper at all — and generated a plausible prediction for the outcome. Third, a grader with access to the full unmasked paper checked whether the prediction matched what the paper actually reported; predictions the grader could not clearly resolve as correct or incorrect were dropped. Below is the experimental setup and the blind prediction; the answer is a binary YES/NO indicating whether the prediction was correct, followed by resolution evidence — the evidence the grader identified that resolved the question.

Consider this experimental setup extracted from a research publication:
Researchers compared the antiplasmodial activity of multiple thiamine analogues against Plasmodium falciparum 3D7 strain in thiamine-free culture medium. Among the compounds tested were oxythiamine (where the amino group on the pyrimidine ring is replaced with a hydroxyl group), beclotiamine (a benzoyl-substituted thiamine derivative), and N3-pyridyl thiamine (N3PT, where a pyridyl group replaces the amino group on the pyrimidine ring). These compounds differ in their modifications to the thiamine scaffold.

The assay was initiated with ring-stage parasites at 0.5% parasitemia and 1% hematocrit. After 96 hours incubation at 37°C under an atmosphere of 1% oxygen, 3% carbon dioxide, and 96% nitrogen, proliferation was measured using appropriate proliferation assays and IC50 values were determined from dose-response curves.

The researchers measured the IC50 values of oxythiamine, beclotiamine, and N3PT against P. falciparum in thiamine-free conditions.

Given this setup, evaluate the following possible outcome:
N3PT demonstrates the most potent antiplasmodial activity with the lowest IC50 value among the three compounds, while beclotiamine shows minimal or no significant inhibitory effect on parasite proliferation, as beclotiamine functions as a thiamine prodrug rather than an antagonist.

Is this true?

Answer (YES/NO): YES